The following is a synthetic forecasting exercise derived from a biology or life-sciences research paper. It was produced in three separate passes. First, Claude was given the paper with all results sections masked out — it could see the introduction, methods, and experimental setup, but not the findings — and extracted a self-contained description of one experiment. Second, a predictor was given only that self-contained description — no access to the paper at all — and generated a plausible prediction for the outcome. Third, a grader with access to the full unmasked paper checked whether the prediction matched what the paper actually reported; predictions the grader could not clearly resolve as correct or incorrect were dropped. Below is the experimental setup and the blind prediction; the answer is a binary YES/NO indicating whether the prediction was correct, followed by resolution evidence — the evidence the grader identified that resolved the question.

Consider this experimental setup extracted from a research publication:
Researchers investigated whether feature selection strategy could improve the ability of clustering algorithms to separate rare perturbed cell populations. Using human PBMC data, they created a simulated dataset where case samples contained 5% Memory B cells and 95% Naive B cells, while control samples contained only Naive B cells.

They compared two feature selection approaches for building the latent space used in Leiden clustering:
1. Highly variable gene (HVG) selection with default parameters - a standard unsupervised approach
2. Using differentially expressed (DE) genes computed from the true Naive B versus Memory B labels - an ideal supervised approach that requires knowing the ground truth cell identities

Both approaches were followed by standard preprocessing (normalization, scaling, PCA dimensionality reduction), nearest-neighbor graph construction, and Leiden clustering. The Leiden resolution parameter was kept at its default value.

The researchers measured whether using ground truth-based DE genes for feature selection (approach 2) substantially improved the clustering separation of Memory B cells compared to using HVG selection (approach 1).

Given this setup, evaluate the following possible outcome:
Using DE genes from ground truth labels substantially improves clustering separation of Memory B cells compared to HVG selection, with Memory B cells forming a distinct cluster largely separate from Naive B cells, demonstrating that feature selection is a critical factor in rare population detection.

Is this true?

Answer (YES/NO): NO